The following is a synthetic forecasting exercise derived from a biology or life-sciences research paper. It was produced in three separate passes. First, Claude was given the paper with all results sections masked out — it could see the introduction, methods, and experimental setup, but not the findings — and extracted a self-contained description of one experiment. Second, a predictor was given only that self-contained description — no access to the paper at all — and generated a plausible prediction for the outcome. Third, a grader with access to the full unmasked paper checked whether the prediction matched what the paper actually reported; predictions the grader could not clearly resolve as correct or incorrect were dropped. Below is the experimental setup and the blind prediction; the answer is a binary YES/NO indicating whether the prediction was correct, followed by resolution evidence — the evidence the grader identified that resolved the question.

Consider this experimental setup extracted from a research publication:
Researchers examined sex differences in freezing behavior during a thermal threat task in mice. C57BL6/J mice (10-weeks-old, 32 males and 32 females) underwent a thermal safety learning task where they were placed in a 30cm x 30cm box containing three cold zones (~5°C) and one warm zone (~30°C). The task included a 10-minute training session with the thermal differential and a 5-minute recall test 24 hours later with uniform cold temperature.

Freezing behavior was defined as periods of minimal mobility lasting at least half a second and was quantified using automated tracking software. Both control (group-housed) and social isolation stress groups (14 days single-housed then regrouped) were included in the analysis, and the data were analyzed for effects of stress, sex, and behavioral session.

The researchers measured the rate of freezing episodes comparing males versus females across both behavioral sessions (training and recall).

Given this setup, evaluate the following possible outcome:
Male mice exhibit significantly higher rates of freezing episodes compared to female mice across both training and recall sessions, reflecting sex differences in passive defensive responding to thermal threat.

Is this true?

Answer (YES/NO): YES